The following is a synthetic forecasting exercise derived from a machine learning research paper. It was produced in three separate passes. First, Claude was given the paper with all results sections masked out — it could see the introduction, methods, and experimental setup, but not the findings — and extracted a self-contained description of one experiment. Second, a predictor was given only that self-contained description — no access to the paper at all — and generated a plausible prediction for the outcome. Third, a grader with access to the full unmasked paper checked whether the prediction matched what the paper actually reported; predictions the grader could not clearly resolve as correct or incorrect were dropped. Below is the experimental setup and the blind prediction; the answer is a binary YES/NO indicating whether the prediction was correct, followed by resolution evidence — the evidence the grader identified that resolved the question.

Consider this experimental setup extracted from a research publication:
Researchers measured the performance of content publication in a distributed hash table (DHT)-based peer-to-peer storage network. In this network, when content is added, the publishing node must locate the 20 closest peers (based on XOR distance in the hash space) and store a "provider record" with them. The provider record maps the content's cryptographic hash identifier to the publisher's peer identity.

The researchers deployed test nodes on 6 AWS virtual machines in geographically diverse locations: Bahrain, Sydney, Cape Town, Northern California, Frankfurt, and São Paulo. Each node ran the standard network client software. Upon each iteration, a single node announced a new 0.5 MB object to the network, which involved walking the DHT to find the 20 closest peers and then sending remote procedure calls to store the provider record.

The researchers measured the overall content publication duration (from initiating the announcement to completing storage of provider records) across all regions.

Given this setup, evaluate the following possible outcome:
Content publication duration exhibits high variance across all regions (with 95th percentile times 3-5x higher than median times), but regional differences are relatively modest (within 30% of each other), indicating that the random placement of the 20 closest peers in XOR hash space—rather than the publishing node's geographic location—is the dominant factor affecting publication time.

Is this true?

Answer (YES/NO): NO